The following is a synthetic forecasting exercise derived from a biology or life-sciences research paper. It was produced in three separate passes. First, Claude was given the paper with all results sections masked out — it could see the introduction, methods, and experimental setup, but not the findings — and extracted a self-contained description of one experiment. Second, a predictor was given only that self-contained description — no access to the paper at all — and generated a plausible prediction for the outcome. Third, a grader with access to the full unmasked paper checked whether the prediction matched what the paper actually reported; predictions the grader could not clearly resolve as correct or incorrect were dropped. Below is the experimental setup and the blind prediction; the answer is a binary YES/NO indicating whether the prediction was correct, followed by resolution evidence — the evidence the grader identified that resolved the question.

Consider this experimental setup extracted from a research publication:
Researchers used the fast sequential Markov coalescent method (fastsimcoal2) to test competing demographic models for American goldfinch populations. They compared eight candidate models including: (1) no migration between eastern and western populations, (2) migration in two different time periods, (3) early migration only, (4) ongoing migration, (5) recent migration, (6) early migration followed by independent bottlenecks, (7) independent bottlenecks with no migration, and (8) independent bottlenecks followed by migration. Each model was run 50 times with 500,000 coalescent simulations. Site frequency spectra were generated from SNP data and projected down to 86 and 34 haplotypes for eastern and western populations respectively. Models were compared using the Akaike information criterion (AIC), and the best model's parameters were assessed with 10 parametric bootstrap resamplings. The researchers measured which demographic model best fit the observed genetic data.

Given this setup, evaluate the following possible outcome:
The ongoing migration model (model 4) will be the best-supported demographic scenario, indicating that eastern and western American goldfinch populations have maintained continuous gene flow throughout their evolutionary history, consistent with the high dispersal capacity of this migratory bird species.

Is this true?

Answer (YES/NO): YES